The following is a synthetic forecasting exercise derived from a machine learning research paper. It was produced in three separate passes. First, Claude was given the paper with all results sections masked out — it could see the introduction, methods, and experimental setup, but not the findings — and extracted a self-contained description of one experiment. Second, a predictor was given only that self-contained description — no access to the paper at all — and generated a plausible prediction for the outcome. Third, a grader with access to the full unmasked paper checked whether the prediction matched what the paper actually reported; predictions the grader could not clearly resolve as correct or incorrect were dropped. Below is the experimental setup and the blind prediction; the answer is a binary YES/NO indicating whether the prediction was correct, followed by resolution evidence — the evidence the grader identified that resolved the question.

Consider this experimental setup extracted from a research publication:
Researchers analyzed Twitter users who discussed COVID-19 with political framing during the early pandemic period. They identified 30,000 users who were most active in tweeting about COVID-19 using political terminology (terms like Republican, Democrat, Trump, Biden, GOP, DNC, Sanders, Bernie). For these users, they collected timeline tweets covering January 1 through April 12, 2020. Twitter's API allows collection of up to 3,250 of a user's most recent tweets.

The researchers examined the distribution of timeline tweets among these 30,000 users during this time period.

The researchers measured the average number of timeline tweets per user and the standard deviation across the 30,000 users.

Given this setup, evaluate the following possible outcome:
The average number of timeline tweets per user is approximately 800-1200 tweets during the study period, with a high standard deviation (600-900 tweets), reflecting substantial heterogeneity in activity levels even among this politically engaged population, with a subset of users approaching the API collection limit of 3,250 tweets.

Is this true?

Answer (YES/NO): NO